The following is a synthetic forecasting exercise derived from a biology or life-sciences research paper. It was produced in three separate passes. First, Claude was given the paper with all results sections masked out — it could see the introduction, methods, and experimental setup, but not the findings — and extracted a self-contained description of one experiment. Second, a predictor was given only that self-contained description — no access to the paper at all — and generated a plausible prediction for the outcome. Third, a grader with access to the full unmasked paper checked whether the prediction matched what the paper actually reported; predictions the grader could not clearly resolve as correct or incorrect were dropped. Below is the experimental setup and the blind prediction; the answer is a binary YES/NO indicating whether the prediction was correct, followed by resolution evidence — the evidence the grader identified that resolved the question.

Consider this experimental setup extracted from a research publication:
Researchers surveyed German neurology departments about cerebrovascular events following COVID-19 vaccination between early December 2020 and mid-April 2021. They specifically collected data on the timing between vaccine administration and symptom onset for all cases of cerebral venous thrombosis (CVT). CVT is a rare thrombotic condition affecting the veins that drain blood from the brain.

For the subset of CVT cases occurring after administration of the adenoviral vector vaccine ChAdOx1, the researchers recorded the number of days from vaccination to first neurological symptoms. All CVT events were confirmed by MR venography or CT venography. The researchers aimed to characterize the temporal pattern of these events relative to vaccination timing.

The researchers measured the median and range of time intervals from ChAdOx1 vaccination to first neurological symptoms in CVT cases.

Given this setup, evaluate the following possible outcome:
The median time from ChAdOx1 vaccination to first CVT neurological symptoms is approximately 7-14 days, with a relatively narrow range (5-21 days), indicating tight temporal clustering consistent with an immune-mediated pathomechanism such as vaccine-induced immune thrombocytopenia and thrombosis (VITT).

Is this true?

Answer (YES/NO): NO